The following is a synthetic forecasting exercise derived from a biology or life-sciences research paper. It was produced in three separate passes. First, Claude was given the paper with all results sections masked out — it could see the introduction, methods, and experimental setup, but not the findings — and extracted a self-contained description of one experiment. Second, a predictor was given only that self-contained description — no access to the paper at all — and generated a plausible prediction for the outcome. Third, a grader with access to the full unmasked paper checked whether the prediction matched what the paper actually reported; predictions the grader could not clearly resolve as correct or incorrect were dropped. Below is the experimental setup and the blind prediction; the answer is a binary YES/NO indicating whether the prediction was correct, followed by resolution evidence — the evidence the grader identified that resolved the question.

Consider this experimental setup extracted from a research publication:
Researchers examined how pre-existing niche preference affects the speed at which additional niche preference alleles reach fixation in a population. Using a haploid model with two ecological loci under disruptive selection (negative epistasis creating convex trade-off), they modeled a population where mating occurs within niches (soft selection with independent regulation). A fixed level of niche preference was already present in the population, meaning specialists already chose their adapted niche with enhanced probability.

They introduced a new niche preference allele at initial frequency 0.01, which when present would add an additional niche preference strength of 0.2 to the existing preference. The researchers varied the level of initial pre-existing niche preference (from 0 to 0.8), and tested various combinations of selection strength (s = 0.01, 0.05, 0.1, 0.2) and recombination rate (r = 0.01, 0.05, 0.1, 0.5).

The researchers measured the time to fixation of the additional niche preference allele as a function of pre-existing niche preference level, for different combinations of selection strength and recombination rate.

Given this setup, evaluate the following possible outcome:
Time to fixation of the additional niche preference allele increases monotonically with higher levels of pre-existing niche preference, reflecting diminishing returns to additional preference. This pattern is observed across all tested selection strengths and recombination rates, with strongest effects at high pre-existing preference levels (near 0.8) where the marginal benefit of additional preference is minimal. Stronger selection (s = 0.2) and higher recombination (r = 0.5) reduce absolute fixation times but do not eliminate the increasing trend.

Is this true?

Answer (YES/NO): NO